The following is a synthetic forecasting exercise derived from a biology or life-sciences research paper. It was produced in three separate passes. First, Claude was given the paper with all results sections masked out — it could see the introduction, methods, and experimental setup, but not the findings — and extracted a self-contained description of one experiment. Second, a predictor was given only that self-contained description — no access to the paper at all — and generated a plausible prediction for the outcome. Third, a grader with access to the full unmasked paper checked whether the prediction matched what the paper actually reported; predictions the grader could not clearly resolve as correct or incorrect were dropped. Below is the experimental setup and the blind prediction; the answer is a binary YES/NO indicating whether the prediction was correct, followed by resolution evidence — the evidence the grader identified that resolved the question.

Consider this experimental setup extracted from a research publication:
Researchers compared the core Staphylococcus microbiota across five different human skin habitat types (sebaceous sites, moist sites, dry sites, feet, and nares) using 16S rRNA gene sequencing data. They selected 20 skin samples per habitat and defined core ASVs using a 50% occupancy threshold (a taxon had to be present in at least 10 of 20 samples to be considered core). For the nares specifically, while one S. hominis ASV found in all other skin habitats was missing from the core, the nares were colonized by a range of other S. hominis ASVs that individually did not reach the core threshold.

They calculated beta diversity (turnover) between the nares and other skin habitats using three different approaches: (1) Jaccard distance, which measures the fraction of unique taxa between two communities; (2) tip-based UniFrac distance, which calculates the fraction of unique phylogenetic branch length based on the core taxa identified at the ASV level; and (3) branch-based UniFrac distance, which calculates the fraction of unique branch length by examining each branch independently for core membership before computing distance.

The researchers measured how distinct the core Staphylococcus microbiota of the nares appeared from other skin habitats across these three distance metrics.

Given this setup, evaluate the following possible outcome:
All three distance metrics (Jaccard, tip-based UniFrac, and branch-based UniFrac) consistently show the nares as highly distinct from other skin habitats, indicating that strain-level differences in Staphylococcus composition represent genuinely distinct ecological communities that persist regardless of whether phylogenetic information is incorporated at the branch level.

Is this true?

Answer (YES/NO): NO